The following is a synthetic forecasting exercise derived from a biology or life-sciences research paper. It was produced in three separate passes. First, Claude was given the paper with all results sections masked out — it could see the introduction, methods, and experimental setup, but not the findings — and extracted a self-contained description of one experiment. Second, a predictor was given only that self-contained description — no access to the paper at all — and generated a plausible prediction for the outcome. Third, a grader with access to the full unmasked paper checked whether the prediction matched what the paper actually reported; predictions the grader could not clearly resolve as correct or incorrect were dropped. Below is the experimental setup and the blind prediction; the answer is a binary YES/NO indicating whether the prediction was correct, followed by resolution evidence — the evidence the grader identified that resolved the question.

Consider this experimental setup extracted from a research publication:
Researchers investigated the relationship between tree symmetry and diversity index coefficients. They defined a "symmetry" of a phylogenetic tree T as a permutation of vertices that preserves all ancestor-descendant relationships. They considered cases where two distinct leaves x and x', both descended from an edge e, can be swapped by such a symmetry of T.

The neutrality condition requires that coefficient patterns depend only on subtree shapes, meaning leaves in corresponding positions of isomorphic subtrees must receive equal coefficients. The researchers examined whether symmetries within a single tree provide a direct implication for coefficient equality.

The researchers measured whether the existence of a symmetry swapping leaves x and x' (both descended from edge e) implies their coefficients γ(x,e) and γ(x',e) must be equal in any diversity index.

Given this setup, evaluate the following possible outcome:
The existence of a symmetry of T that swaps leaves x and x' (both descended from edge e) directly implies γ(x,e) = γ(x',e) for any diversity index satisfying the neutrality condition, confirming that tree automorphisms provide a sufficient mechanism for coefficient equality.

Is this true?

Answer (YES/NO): YES